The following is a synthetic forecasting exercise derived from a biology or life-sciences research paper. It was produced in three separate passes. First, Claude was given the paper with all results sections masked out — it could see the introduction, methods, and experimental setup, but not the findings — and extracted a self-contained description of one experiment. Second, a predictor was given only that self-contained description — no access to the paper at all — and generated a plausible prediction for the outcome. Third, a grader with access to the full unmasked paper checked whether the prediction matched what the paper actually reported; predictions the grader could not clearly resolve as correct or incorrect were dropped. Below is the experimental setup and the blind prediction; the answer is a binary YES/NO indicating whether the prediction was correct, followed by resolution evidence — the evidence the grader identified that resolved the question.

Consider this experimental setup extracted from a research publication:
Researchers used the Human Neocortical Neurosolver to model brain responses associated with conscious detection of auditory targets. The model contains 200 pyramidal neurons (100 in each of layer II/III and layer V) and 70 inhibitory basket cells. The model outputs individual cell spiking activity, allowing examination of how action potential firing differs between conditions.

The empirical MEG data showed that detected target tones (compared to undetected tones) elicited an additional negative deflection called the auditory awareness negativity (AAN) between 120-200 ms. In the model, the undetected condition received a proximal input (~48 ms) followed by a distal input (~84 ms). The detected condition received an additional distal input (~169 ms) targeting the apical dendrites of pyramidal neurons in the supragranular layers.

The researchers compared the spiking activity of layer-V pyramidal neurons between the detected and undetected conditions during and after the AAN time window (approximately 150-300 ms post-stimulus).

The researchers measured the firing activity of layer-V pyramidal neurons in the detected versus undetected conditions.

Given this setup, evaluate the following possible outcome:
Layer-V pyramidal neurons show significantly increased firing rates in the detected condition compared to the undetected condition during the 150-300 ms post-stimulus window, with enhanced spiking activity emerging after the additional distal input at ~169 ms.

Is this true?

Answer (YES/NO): YES